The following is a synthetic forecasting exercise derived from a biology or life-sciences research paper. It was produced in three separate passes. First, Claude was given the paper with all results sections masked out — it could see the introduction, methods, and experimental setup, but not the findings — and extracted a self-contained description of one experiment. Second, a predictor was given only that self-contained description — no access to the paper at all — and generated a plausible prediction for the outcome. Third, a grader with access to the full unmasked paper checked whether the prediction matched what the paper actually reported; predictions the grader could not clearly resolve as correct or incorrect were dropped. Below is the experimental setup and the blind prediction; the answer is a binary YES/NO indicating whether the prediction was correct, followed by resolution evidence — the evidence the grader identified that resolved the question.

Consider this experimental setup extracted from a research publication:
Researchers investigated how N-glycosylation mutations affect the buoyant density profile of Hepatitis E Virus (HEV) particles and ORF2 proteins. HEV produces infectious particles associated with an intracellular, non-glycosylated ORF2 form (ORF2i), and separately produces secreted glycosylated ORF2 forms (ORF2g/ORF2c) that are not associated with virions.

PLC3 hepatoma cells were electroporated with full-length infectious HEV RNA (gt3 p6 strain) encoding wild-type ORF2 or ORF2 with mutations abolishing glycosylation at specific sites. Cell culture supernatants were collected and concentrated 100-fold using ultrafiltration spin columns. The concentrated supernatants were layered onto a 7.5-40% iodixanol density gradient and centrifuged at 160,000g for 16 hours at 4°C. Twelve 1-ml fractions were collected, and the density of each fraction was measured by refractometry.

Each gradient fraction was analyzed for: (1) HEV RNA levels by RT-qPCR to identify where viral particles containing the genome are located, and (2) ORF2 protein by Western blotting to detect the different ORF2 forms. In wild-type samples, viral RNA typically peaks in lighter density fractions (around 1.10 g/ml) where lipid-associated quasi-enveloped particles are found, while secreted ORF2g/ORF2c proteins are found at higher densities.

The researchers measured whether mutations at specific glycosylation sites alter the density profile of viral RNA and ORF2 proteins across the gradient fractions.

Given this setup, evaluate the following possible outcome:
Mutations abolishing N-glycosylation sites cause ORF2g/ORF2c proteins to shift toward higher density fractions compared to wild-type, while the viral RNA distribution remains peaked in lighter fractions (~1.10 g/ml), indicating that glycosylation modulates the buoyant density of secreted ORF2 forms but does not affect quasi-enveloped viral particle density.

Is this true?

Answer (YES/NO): NO